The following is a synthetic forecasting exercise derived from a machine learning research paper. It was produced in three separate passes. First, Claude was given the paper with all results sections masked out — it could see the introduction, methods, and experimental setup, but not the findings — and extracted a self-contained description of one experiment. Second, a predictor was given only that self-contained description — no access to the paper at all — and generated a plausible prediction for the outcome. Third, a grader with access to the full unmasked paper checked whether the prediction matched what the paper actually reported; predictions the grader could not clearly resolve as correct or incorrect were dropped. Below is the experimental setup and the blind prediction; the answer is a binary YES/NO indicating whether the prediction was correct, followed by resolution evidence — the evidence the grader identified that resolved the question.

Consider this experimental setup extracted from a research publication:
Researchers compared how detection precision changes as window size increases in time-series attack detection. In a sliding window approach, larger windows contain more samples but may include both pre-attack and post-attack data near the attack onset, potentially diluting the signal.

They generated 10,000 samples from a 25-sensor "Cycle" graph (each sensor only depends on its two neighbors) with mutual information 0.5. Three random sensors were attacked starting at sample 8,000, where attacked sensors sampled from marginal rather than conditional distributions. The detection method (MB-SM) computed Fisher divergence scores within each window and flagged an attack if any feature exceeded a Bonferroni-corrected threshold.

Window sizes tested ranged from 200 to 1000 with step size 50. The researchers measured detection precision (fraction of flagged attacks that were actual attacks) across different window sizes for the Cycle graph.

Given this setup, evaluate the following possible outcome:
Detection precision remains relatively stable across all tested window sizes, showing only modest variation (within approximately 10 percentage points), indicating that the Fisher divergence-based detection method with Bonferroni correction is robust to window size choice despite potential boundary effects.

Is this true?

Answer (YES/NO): NO